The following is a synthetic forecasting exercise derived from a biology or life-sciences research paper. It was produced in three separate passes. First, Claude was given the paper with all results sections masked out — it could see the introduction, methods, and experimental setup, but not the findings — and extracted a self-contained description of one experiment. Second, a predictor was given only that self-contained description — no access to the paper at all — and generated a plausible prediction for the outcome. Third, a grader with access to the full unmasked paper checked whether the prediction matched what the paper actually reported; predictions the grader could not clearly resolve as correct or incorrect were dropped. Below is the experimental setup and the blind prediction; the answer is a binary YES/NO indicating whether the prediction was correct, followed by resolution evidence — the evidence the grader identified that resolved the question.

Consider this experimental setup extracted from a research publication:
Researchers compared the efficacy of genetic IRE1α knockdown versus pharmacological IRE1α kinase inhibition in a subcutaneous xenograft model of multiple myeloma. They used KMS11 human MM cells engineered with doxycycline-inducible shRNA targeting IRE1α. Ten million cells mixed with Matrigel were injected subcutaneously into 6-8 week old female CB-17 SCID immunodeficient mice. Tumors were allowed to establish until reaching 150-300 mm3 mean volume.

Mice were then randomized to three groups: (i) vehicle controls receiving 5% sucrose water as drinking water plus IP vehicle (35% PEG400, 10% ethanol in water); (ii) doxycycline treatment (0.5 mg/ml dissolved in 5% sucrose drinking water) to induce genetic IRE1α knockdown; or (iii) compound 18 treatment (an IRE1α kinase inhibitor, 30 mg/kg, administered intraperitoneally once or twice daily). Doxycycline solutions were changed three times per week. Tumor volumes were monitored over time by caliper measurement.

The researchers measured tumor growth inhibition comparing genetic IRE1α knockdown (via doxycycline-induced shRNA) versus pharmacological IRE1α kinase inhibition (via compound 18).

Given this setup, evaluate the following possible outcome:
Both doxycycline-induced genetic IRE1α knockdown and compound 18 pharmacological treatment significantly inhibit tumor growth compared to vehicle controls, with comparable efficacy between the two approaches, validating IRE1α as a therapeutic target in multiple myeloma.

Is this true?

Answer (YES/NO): YES